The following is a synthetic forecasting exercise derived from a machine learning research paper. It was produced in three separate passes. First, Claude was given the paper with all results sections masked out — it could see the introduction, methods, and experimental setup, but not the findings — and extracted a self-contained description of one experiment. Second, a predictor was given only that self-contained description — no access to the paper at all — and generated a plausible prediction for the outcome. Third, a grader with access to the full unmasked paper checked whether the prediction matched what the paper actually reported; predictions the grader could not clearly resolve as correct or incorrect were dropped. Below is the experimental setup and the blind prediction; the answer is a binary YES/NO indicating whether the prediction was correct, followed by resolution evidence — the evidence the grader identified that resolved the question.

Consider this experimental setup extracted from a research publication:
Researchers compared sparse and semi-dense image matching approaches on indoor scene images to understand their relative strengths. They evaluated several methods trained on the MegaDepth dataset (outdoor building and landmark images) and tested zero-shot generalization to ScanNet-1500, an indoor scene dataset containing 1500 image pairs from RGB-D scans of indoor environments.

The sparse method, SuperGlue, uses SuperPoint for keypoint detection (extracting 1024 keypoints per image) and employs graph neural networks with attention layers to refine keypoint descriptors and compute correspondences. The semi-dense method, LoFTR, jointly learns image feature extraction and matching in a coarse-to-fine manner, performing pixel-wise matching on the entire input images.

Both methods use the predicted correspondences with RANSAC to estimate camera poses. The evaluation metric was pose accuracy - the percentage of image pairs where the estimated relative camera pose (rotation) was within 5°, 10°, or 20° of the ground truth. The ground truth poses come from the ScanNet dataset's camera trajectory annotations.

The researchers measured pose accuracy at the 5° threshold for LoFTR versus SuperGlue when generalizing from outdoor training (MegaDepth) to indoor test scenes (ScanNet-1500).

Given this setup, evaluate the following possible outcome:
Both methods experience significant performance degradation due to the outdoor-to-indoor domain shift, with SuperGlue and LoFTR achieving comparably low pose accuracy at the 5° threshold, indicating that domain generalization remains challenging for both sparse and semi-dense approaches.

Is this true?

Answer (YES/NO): NO